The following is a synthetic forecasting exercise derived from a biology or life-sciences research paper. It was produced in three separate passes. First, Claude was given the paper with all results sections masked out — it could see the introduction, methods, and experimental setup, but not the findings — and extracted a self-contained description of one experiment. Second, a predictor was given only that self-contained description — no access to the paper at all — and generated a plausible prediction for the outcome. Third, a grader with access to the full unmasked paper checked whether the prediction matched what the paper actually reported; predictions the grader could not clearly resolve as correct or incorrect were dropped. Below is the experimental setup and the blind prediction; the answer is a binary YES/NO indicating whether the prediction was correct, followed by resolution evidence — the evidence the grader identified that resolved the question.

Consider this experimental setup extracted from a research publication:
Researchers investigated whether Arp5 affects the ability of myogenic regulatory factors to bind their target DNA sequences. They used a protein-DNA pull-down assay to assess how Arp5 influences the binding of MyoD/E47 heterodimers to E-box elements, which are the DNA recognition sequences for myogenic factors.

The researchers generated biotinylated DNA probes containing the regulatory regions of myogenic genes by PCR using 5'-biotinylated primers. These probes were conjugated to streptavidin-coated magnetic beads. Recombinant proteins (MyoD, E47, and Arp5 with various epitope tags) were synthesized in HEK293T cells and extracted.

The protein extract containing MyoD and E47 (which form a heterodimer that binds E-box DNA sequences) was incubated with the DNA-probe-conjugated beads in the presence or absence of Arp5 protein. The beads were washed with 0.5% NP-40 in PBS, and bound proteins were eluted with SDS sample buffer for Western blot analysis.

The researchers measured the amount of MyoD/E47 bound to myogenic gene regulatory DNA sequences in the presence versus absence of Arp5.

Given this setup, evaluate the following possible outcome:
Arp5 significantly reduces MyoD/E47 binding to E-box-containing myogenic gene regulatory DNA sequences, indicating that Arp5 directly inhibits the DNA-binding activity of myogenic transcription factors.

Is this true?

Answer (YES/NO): NO